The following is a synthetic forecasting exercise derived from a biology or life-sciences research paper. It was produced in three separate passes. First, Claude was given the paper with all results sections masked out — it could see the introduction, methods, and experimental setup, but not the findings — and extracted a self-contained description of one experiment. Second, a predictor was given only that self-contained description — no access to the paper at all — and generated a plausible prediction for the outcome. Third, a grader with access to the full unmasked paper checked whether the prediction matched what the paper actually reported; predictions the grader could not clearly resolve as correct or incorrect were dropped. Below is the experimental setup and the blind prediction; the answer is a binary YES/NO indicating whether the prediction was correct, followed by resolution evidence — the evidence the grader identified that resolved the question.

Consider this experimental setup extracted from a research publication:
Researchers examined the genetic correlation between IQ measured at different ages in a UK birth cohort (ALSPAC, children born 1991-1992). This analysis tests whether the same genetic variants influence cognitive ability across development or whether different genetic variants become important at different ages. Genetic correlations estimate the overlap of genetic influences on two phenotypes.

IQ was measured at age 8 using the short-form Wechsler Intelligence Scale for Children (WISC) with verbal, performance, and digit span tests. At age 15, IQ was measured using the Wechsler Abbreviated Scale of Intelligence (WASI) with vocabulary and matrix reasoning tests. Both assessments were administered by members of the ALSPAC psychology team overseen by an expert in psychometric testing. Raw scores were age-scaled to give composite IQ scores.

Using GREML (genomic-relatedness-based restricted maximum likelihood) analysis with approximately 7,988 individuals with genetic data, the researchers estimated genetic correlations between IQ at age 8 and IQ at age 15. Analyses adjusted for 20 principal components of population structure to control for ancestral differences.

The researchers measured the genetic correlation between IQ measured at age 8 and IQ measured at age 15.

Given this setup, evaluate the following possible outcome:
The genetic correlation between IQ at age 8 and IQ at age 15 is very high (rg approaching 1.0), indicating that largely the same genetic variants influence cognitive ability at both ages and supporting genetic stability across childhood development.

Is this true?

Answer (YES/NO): YES